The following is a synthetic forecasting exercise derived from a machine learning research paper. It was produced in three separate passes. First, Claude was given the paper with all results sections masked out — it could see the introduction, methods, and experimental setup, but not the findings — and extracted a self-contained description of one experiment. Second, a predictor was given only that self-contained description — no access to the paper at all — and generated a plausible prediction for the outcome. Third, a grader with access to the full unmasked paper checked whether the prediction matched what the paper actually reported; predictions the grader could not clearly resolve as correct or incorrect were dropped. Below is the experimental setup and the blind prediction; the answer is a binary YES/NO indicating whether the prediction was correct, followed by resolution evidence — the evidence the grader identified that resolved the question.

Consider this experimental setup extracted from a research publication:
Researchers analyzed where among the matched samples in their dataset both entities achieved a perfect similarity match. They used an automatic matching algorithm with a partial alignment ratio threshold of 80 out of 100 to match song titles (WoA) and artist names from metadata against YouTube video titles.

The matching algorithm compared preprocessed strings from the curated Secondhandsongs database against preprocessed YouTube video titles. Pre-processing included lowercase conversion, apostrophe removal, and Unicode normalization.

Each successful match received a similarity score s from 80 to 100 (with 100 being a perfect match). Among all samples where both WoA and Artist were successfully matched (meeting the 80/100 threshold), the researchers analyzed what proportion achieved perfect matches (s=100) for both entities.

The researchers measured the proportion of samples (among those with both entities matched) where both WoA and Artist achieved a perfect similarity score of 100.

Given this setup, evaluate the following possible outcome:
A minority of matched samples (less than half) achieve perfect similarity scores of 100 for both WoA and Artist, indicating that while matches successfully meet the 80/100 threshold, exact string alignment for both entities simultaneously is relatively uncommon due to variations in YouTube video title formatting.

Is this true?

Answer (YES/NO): NO